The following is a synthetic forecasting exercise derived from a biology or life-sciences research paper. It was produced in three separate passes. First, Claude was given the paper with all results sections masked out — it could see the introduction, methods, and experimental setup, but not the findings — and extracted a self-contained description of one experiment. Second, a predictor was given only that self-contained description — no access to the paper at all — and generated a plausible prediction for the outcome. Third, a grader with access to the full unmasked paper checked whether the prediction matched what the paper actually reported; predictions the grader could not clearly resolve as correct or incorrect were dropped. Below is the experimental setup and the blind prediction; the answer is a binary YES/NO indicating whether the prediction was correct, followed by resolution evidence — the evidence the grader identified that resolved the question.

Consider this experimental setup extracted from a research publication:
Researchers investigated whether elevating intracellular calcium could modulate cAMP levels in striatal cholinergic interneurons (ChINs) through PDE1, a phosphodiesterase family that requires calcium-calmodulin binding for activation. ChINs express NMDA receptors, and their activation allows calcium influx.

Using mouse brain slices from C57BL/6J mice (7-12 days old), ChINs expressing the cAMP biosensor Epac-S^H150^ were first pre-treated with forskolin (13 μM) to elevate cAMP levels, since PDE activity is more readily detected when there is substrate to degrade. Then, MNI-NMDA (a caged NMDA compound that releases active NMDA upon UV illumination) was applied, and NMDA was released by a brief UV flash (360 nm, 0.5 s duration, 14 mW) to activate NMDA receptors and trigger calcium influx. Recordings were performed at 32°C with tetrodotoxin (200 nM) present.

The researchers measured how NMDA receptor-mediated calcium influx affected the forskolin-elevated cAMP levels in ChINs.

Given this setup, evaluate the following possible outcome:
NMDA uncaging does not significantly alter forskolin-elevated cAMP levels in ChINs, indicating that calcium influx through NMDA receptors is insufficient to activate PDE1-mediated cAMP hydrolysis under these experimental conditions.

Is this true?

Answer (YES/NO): NO